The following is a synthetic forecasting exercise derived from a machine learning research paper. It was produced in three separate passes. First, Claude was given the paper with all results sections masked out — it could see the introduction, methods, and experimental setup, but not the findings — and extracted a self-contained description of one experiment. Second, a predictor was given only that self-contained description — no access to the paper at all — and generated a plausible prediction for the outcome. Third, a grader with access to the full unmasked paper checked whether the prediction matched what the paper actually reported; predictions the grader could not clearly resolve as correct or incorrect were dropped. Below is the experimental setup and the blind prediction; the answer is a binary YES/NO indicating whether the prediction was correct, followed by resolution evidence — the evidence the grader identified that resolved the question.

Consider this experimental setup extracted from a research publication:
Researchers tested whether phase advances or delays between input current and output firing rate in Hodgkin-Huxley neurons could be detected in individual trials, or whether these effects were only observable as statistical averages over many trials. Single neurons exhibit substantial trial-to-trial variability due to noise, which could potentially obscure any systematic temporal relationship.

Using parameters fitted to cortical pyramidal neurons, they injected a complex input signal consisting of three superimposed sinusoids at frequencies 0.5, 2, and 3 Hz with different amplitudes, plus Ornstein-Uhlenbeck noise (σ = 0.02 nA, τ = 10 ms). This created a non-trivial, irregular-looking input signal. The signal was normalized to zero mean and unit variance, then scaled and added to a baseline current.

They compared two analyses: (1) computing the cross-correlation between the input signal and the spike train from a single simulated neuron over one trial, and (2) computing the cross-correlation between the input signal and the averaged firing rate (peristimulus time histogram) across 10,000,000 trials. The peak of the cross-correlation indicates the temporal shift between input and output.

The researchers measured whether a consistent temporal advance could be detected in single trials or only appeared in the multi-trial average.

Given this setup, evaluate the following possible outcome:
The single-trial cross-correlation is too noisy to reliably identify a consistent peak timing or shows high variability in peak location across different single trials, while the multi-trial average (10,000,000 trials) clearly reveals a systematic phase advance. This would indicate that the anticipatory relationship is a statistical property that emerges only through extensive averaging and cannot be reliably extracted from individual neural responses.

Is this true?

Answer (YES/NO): NO